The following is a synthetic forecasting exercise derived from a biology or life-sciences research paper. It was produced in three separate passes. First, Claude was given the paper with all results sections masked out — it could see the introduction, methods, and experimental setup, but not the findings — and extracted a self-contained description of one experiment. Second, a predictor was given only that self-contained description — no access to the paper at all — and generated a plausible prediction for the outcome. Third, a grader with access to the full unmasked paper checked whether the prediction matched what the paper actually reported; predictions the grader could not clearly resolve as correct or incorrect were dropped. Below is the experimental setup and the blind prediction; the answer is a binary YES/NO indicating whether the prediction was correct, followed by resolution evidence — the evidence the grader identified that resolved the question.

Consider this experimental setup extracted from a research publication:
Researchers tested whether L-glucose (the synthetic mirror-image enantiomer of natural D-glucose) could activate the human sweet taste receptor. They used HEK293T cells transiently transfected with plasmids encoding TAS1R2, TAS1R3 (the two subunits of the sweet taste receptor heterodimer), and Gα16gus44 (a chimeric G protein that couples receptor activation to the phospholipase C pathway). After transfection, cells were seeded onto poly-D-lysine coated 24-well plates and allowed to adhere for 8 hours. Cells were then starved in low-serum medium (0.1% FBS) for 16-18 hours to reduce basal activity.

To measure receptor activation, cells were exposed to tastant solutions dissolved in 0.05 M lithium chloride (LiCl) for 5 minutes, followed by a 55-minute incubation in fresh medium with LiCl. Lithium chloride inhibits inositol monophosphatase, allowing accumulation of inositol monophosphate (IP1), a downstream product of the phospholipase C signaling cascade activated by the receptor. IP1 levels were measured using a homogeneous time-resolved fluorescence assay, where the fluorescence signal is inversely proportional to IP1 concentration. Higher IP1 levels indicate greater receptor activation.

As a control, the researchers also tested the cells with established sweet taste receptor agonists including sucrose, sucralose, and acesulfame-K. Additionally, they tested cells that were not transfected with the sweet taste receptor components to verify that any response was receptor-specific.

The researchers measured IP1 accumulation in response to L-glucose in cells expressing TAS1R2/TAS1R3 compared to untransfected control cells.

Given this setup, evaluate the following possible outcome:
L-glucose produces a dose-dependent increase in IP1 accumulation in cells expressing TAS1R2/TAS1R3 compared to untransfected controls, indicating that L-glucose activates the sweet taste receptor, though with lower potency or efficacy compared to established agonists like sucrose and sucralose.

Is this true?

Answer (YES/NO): YES